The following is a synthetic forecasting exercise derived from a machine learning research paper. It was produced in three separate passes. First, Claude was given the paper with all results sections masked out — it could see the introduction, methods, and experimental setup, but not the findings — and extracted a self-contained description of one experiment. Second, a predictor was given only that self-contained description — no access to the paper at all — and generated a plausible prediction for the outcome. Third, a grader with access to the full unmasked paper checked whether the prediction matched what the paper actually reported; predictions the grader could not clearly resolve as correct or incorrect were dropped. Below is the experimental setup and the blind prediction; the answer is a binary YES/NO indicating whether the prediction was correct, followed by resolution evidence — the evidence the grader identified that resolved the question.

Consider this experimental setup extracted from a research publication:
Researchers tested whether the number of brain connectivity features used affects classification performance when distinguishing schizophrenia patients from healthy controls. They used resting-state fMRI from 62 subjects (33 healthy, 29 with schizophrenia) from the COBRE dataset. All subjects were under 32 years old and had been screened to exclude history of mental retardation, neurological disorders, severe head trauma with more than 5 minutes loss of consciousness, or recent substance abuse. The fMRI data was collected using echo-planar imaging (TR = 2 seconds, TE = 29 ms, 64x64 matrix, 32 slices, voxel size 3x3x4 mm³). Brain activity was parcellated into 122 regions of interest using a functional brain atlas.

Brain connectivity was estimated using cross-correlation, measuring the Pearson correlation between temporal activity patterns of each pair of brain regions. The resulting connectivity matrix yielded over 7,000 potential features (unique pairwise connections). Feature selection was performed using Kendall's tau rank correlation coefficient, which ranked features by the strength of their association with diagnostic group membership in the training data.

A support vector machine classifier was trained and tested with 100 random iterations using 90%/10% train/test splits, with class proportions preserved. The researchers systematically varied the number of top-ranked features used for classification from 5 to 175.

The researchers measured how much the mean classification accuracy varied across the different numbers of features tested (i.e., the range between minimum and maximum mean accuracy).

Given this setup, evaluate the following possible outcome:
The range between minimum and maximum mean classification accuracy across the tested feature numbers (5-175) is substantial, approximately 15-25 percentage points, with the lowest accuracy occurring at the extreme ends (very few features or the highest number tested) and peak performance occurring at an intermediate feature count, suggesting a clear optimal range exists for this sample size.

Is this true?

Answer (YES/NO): NO